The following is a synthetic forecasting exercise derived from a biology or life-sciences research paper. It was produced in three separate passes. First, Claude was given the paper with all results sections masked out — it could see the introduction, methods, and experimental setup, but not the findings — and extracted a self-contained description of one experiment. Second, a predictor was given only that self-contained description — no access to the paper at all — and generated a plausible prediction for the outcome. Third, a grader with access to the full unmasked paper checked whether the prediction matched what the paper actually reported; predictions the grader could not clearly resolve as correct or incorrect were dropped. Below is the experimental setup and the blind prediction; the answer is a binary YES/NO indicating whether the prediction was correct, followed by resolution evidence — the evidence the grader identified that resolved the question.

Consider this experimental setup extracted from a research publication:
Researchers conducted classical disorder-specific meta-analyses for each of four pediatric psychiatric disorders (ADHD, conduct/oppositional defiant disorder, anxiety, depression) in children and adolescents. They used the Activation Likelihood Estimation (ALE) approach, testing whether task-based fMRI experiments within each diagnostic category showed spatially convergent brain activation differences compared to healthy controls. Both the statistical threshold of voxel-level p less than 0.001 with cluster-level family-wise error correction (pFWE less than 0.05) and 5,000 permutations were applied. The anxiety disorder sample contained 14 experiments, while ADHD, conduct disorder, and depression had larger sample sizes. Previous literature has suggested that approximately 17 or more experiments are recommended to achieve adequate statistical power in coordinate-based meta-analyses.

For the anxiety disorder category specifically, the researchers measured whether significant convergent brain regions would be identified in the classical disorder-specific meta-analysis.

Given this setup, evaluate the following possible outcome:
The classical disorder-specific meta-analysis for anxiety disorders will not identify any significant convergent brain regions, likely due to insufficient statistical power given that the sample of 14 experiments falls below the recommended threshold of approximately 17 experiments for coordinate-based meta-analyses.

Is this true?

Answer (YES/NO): YES